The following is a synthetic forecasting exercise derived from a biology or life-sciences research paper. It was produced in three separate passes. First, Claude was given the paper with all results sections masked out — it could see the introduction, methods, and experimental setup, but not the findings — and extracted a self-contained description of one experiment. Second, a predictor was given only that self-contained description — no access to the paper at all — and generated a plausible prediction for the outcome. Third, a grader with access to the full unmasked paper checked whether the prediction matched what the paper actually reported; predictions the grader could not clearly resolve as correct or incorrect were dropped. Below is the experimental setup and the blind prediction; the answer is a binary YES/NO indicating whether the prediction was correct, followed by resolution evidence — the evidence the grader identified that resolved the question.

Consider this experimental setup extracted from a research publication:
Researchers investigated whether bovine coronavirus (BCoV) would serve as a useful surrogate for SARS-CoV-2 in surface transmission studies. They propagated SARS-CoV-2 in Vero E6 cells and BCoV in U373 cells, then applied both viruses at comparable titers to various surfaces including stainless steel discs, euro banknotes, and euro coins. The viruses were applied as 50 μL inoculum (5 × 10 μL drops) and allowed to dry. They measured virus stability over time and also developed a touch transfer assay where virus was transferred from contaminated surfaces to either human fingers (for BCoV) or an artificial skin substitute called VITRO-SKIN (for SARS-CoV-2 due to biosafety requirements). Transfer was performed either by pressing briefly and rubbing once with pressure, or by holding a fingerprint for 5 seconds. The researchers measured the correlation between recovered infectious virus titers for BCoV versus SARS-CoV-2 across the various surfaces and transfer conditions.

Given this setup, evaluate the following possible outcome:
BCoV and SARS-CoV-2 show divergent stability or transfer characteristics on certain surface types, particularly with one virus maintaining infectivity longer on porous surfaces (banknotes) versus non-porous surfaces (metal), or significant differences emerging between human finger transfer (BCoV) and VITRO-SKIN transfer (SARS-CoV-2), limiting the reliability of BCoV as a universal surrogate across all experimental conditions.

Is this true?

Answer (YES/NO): NO